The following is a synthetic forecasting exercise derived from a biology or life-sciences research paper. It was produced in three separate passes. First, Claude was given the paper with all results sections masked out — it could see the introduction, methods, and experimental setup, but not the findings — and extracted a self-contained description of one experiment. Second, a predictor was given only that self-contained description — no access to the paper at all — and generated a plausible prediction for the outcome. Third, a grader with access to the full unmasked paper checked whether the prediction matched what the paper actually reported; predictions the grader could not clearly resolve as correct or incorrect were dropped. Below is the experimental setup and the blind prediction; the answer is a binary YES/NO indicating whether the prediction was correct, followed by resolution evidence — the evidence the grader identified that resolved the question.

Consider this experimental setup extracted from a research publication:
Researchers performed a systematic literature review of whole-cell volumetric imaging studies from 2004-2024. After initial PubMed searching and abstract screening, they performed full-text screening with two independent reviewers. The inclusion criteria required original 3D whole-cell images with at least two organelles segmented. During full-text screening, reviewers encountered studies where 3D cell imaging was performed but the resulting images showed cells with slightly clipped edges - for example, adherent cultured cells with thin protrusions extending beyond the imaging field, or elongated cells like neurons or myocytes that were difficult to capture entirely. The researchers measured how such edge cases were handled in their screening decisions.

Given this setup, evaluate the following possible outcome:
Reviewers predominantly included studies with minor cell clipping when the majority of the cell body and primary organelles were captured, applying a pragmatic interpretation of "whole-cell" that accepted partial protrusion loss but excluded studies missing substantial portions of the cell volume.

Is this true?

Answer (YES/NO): NO